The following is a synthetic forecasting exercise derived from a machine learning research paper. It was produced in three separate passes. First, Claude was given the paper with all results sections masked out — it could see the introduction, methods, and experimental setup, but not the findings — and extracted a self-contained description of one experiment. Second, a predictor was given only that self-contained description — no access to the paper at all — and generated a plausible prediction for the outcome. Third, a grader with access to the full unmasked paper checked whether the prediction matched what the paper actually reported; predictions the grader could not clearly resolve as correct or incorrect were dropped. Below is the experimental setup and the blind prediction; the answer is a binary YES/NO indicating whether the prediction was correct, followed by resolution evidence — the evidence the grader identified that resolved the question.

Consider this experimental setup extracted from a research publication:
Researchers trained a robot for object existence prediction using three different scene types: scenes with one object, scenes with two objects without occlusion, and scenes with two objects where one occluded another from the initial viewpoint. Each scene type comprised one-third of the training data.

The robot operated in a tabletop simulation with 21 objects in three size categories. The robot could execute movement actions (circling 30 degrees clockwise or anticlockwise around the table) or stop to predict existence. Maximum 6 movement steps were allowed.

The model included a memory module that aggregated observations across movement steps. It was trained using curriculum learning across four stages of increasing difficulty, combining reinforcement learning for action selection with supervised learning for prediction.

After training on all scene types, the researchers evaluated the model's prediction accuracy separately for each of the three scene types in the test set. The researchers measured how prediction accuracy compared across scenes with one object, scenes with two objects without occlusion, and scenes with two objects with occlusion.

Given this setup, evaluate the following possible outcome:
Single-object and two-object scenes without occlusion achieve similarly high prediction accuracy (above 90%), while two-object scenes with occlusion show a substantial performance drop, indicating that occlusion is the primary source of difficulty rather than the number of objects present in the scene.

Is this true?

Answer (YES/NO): NO